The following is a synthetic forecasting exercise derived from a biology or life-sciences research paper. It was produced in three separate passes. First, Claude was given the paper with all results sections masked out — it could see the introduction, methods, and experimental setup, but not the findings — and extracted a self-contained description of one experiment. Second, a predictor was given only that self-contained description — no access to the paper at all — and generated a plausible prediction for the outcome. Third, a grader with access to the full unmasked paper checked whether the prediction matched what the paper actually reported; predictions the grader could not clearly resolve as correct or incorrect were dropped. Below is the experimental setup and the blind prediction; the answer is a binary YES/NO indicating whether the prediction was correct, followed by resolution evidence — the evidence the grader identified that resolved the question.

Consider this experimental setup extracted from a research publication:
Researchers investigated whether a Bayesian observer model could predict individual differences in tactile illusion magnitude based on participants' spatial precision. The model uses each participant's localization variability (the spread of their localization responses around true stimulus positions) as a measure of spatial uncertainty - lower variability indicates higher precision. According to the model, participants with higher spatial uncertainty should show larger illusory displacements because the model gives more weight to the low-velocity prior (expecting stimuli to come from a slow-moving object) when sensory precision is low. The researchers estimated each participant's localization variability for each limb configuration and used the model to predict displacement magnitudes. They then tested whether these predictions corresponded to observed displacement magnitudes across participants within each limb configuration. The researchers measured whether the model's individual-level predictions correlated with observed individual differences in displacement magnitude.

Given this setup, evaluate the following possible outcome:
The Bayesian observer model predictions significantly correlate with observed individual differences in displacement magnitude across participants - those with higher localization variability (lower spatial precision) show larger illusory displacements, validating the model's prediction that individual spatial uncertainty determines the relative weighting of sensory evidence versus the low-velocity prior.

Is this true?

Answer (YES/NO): YES